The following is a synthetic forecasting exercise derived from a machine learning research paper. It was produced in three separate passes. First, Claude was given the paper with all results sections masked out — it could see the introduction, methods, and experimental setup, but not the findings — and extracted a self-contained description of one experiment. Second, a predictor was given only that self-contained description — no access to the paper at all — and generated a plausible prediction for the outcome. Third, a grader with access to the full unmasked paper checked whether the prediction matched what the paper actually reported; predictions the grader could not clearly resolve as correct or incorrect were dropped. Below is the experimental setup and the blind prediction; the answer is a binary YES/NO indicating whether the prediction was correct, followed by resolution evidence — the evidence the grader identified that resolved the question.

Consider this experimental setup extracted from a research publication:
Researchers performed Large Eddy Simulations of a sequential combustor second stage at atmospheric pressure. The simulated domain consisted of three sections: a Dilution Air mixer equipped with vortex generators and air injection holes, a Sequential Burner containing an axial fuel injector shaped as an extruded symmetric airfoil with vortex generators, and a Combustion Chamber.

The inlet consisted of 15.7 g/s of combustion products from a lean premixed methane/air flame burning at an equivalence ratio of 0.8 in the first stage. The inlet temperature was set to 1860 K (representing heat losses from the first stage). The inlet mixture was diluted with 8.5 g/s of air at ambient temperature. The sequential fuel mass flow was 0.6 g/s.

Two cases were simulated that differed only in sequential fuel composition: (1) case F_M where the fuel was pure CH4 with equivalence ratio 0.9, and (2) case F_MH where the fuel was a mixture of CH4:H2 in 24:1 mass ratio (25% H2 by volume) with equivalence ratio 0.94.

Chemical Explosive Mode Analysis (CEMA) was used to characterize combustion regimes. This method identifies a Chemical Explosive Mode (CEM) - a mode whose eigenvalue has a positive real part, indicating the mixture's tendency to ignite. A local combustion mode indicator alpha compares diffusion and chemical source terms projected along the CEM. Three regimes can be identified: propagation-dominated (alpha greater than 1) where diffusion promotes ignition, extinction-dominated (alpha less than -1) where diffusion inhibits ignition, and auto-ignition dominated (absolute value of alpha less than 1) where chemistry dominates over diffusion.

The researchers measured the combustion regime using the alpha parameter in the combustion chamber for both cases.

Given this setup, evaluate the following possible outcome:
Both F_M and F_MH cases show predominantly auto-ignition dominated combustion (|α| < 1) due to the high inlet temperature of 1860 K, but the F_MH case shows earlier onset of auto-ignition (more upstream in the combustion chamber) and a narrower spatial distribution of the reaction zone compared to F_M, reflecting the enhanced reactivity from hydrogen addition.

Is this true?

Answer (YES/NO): NO